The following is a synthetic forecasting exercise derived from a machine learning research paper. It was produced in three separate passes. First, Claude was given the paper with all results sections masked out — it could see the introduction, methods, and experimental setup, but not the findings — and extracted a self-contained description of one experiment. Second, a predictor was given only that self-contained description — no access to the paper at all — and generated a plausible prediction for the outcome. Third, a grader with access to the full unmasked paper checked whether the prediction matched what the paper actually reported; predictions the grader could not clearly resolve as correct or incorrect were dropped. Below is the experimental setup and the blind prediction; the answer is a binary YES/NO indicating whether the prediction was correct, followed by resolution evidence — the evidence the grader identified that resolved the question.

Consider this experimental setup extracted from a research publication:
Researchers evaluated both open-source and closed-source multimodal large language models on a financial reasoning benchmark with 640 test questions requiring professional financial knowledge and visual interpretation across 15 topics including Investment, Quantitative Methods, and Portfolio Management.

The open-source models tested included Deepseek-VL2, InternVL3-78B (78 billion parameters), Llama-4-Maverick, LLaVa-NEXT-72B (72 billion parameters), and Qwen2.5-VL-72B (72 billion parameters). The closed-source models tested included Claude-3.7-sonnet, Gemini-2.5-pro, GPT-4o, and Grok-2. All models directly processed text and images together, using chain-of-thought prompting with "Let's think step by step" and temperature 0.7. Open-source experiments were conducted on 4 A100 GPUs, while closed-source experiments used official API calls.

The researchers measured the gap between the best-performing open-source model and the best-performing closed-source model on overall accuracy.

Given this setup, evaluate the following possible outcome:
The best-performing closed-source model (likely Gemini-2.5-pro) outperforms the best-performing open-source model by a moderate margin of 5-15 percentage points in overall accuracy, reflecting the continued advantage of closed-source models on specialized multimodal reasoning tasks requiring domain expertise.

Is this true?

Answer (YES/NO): NO